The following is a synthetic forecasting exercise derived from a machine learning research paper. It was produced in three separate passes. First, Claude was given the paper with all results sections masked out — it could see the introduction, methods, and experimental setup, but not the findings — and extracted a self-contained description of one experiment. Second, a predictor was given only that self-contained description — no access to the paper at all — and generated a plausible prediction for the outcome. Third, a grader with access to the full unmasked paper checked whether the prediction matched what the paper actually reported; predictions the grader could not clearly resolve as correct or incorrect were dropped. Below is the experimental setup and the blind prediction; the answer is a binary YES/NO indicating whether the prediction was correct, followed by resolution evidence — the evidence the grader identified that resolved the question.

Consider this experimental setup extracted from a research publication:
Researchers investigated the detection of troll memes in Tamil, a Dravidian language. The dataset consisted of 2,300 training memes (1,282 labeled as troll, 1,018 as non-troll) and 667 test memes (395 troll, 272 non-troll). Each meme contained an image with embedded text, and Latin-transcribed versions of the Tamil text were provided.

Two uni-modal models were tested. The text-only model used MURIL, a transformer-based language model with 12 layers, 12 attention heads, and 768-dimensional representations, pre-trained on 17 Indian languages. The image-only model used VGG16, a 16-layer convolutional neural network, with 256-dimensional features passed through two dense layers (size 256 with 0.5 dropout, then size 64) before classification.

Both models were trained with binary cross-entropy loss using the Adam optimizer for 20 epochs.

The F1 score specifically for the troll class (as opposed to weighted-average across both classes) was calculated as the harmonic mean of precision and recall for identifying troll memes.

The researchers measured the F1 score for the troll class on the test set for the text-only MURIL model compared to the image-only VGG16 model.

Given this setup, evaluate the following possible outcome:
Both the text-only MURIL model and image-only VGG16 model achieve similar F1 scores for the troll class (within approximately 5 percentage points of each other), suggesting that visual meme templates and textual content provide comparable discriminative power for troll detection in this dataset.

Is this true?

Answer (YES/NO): NO